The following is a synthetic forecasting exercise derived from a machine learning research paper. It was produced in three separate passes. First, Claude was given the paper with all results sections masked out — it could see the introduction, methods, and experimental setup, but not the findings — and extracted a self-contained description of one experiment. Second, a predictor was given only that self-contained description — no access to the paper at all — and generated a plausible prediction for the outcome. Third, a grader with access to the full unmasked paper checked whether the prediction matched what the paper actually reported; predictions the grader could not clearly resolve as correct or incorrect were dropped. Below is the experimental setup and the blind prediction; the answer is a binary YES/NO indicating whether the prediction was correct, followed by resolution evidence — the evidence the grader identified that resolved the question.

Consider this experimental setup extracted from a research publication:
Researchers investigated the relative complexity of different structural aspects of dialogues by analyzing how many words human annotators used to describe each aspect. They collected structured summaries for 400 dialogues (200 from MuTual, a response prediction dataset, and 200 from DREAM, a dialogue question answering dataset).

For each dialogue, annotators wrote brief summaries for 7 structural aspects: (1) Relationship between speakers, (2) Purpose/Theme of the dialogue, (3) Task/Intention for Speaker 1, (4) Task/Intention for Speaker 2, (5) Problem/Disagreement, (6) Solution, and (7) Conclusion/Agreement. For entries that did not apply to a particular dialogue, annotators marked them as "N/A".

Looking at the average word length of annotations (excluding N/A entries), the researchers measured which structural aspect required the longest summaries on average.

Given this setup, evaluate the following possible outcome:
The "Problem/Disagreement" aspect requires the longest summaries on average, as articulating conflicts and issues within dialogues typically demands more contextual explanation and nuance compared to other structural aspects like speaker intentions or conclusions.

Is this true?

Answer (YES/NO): NO